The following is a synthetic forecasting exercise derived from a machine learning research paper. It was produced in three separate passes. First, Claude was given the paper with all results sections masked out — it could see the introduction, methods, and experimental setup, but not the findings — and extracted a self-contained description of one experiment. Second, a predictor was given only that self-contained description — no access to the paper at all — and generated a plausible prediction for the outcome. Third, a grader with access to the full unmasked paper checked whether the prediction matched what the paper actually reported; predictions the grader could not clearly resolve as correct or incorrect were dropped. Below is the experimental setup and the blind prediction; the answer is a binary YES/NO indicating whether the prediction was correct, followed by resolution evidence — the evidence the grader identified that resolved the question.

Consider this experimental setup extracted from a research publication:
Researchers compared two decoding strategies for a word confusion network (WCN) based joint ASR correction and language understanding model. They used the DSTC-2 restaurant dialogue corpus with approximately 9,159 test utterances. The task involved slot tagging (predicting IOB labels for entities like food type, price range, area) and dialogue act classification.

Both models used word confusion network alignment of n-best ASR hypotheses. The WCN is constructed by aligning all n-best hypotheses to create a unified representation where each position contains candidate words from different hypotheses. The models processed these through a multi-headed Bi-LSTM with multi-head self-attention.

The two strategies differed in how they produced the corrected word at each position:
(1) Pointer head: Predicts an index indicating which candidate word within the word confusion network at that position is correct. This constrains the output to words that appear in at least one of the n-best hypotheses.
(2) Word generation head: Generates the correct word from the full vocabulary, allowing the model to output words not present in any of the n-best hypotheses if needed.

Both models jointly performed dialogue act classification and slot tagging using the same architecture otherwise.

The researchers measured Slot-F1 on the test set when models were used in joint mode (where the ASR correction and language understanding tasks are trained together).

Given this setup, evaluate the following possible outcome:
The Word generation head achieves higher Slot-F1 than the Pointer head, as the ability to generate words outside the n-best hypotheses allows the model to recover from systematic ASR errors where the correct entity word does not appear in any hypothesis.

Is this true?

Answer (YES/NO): YES